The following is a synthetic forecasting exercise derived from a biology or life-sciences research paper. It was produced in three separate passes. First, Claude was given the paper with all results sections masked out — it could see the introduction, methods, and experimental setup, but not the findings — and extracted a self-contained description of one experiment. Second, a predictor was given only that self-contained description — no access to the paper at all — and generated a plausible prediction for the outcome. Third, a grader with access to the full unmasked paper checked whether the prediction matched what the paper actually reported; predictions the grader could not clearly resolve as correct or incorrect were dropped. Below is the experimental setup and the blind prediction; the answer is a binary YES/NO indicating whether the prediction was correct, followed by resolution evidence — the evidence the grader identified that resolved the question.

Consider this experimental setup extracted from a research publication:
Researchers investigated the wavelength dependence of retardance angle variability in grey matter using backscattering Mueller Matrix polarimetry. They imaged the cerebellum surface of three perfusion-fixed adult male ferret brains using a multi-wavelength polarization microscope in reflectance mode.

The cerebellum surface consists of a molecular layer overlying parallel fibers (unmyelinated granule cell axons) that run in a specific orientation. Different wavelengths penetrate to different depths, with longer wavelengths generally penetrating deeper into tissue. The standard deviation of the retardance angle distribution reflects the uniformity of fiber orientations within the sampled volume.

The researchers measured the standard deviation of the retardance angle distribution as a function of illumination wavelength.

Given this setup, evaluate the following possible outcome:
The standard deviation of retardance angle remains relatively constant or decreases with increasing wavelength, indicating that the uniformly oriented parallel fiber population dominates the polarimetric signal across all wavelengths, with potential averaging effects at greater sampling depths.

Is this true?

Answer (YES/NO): NO